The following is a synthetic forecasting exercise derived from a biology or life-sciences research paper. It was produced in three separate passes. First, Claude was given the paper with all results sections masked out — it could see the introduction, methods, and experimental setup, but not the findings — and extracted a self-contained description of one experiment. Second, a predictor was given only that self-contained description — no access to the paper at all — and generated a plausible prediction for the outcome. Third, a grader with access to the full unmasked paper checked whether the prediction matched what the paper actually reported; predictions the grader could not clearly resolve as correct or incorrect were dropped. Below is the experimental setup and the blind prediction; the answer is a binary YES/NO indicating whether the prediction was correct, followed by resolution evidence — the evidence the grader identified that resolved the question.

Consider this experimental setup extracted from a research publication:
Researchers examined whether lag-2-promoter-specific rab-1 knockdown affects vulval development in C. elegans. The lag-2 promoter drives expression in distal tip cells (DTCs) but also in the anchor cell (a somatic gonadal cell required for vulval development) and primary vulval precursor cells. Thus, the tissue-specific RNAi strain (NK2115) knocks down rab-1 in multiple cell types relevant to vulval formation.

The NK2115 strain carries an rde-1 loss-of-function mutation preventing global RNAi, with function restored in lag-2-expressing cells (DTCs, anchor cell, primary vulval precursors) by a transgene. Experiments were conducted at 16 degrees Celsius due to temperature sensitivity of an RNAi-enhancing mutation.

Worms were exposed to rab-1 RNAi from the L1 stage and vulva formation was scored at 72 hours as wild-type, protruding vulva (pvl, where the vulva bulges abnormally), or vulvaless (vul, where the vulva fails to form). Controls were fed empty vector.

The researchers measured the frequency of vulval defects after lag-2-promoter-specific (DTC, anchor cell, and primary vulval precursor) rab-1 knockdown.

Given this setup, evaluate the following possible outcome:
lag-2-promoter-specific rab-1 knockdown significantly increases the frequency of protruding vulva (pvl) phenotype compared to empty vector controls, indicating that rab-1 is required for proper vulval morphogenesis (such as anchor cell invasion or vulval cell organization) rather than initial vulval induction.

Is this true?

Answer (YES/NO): YES